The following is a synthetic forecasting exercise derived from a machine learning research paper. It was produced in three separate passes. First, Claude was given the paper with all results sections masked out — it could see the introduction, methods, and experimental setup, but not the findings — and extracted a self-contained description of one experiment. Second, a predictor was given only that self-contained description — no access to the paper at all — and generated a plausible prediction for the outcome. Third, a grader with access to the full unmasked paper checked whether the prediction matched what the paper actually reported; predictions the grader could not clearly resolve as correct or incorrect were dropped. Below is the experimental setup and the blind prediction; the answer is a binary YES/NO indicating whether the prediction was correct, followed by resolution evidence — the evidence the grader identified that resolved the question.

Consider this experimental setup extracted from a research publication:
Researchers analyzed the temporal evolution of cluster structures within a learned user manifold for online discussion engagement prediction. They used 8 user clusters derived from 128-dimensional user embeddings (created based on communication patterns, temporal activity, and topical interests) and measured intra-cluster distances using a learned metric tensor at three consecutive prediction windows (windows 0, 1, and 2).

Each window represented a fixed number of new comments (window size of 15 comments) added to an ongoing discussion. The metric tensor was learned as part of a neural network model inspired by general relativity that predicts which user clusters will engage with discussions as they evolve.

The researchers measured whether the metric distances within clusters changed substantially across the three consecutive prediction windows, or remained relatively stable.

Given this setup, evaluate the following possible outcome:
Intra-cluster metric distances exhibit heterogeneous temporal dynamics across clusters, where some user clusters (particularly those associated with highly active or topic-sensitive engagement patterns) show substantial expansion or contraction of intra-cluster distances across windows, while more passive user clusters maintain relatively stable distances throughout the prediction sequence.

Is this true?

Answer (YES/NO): NO